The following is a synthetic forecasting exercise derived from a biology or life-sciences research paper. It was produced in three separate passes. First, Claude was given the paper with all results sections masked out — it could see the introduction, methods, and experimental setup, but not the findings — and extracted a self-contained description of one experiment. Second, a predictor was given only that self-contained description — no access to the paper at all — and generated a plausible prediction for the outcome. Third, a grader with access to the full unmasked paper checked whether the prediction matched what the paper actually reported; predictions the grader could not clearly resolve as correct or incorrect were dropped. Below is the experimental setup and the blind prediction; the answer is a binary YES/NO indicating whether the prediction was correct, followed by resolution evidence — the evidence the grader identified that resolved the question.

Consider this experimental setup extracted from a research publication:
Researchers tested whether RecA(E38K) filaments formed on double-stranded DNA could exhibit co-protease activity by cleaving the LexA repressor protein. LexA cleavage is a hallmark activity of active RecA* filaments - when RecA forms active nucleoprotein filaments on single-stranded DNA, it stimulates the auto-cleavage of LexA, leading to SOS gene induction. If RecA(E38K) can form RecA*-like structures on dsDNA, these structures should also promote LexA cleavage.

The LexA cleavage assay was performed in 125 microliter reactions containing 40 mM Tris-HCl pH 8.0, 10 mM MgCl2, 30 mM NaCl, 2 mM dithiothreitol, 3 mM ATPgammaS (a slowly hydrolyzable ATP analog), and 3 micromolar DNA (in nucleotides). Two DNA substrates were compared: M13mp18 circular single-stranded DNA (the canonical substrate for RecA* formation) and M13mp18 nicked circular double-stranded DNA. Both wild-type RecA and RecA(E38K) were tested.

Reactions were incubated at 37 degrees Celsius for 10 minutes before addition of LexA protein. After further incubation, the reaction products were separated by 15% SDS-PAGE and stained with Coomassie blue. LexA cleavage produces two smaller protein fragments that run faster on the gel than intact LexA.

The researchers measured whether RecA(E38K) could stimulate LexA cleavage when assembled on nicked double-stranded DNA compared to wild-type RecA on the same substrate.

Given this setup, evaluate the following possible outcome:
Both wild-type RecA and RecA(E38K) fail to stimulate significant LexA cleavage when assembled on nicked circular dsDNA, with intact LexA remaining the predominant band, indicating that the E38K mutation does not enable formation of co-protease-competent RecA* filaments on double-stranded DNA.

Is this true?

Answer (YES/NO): NO